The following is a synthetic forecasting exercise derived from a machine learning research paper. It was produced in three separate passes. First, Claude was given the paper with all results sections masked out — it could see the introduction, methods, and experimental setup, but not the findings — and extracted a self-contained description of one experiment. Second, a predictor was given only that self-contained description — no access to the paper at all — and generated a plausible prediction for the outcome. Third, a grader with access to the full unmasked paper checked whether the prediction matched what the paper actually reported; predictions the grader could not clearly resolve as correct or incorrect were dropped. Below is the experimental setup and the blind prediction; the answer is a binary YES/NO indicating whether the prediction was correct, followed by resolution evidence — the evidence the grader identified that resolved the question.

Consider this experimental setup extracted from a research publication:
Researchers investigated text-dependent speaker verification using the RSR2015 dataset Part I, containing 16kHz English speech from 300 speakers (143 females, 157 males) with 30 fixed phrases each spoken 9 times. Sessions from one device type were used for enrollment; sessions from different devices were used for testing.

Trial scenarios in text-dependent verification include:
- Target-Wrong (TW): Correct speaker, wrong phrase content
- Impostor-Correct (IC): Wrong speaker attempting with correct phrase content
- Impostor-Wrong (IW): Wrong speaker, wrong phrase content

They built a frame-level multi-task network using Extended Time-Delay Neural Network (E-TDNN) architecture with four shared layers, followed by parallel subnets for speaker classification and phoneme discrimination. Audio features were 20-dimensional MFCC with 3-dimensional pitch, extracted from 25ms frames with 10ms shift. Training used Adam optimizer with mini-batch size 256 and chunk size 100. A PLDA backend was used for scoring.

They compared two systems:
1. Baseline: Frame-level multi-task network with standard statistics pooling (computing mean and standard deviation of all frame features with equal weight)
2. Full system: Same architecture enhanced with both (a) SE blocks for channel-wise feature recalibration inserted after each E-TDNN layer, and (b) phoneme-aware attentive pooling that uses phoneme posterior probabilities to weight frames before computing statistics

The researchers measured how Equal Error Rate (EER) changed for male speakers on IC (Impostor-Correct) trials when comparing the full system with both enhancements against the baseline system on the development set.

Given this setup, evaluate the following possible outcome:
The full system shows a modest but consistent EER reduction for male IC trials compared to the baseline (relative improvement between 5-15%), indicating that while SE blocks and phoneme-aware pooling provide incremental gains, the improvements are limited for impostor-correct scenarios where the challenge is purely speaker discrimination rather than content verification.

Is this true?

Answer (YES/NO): NO